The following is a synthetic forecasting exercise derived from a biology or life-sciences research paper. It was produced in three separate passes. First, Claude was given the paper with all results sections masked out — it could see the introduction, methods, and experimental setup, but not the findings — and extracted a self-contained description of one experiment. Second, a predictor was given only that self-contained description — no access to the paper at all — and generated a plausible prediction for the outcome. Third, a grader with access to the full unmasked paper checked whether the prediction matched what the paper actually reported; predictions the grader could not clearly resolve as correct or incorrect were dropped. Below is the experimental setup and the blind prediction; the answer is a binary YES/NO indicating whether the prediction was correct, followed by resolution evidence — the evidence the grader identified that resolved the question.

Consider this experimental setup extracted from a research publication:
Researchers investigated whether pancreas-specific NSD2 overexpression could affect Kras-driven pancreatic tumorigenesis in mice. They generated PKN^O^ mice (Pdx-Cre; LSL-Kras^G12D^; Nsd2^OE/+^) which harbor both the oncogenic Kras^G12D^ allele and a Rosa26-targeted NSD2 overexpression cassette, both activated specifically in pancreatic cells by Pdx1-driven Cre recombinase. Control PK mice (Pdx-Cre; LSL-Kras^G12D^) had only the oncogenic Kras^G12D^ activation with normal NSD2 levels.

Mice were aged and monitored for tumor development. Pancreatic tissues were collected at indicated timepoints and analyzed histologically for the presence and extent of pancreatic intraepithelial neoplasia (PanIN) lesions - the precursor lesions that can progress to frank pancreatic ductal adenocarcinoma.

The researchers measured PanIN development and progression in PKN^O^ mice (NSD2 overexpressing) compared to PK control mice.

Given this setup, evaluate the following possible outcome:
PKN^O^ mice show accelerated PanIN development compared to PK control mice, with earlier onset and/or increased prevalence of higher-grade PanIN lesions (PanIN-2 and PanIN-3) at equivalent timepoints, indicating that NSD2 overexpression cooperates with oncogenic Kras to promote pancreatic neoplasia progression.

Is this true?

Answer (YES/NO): NO